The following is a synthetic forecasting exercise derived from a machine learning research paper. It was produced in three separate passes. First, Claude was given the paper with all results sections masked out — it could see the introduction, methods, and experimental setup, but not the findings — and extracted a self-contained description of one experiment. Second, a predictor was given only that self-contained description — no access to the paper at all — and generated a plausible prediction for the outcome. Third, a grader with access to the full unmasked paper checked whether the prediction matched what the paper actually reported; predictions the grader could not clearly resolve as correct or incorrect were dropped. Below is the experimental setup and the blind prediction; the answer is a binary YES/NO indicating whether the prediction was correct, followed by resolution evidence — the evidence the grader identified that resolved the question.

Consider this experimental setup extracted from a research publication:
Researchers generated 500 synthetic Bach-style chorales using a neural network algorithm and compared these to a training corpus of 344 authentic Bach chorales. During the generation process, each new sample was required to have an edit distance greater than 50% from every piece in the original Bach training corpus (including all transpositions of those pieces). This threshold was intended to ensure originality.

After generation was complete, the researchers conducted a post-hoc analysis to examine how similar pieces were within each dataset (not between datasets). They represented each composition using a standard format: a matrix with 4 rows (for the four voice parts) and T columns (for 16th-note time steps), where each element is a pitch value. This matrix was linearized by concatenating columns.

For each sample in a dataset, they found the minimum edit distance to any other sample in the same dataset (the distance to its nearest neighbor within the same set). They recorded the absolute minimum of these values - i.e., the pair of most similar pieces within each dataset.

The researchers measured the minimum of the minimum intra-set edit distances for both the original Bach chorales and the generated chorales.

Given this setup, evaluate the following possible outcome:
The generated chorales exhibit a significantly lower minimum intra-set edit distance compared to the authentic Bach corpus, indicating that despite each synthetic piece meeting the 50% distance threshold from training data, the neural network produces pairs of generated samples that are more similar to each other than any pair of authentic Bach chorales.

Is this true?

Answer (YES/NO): NO